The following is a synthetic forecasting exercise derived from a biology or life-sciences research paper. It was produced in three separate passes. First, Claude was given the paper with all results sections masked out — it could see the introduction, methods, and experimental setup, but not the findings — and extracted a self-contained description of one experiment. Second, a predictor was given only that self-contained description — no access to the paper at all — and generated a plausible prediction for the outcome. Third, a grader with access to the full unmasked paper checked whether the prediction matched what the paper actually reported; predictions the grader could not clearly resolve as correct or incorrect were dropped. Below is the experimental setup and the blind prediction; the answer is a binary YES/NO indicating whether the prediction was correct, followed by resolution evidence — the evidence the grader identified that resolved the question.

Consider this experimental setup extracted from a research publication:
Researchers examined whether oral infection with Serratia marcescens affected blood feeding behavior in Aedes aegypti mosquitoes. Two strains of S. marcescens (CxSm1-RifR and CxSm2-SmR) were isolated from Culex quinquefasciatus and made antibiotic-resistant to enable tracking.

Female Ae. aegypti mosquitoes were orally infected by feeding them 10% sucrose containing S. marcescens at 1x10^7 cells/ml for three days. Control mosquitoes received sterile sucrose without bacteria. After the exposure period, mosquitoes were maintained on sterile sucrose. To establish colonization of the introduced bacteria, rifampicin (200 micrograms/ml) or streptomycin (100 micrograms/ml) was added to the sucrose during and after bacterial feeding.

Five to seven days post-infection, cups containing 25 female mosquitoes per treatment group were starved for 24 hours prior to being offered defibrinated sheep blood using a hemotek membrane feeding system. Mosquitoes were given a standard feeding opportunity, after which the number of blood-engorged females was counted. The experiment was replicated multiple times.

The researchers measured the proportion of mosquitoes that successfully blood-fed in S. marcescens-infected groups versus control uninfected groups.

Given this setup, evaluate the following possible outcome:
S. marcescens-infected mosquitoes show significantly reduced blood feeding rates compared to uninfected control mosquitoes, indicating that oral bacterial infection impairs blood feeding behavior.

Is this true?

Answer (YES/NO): YES